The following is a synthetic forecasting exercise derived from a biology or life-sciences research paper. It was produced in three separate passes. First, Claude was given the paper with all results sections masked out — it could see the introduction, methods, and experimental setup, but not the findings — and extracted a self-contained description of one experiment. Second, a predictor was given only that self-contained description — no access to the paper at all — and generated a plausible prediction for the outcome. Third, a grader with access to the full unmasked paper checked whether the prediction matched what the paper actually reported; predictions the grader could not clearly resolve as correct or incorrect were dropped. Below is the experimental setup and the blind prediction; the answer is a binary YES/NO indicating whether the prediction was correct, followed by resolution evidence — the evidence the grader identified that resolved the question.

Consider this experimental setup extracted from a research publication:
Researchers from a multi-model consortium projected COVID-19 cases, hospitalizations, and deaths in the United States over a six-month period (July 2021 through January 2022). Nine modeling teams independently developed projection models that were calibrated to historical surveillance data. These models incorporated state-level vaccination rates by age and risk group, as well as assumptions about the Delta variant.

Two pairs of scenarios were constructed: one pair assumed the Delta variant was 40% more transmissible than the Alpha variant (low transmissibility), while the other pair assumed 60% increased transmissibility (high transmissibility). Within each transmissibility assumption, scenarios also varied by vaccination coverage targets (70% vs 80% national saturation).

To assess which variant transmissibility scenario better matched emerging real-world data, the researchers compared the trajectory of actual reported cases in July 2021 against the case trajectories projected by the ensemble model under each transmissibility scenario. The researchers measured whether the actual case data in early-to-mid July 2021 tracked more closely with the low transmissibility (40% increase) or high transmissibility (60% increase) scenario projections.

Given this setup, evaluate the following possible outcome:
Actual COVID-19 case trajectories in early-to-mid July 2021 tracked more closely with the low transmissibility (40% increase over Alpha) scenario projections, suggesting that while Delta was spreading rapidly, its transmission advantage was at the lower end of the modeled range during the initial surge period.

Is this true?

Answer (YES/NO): NO